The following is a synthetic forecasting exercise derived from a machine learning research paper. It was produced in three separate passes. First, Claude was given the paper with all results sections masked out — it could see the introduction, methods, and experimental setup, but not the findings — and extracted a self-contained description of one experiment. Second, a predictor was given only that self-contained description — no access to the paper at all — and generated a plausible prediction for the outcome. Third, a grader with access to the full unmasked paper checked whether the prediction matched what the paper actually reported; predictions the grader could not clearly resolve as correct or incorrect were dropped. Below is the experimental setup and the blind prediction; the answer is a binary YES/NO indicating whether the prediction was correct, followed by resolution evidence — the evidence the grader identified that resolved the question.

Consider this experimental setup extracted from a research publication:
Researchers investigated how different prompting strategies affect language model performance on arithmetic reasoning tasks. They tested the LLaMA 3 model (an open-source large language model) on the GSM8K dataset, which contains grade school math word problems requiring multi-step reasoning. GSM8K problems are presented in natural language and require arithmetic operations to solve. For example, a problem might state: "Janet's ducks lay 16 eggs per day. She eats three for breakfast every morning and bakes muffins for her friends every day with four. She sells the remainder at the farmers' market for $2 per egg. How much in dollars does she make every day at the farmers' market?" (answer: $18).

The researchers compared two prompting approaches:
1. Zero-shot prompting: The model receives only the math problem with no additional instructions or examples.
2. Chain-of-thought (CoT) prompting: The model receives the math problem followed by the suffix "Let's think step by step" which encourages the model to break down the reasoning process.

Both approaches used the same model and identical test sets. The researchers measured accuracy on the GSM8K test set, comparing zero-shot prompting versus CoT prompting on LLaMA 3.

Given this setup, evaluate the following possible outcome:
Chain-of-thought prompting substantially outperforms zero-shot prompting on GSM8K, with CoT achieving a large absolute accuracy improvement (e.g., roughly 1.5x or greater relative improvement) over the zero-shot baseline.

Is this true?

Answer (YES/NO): NO